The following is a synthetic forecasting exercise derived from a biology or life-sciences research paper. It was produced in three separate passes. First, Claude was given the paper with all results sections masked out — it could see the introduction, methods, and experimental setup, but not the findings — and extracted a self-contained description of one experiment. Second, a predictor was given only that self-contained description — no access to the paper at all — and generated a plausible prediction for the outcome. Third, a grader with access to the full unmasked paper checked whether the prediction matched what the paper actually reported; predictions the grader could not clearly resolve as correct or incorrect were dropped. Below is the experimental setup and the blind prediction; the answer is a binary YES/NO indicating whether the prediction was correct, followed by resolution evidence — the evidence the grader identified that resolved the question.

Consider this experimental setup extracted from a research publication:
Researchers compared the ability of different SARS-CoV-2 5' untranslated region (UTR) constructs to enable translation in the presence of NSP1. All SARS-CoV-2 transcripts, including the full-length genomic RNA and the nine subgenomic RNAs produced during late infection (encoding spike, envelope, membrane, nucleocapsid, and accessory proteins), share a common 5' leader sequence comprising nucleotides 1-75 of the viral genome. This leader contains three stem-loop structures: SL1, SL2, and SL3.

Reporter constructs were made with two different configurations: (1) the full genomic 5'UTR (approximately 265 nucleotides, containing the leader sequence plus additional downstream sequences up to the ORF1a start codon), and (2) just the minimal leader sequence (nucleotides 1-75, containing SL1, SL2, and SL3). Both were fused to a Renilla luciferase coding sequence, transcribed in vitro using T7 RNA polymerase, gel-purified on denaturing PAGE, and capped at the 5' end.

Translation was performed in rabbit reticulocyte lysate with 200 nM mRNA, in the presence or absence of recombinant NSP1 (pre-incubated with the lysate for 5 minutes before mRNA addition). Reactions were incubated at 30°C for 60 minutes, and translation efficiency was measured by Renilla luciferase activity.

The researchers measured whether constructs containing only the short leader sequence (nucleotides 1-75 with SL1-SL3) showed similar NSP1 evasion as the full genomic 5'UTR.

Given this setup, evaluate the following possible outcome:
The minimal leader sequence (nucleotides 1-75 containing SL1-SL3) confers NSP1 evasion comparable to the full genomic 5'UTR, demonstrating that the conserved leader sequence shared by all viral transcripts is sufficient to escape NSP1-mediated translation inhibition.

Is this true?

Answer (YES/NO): YES